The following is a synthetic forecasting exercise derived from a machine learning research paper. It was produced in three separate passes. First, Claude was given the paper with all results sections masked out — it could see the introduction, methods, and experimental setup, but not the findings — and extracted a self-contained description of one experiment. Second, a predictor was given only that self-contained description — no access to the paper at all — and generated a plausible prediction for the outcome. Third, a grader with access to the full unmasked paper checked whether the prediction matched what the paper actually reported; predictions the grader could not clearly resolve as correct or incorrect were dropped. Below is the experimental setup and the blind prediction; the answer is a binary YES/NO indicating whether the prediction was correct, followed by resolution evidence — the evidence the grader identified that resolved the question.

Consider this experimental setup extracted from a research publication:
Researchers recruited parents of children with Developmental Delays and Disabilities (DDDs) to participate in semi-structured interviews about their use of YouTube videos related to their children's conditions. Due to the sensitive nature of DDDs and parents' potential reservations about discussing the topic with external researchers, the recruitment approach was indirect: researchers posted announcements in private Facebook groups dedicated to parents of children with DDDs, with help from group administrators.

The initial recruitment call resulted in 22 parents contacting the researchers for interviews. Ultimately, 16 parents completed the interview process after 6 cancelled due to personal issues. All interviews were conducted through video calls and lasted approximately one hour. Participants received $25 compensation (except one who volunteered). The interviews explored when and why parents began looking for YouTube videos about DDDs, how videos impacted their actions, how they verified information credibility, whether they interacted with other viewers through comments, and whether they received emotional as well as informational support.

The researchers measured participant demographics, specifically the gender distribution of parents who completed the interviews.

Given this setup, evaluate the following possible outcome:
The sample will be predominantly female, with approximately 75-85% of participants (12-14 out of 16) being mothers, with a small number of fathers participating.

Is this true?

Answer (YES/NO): NO